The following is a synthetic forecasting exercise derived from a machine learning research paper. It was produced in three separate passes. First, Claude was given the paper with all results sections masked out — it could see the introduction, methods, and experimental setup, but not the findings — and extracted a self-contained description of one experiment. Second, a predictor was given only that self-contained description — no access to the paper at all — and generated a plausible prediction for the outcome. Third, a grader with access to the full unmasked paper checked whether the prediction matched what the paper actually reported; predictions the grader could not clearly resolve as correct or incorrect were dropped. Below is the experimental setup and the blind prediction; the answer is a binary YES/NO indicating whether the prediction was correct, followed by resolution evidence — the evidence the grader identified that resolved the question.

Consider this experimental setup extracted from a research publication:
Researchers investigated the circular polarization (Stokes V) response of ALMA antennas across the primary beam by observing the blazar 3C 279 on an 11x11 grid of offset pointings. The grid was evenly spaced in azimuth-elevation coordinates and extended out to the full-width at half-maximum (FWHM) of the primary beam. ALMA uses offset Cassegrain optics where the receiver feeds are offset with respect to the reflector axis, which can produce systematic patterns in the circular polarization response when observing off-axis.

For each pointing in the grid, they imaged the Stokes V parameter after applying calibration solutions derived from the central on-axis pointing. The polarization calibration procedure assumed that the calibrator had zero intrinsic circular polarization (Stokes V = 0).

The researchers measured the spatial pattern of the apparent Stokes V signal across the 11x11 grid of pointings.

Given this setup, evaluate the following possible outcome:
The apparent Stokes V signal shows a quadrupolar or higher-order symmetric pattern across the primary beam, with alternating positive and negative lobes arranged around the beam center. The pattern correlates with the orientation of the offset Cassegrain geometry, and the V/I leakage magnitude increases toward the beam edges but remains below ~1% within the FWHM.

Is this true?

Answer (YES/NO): NO